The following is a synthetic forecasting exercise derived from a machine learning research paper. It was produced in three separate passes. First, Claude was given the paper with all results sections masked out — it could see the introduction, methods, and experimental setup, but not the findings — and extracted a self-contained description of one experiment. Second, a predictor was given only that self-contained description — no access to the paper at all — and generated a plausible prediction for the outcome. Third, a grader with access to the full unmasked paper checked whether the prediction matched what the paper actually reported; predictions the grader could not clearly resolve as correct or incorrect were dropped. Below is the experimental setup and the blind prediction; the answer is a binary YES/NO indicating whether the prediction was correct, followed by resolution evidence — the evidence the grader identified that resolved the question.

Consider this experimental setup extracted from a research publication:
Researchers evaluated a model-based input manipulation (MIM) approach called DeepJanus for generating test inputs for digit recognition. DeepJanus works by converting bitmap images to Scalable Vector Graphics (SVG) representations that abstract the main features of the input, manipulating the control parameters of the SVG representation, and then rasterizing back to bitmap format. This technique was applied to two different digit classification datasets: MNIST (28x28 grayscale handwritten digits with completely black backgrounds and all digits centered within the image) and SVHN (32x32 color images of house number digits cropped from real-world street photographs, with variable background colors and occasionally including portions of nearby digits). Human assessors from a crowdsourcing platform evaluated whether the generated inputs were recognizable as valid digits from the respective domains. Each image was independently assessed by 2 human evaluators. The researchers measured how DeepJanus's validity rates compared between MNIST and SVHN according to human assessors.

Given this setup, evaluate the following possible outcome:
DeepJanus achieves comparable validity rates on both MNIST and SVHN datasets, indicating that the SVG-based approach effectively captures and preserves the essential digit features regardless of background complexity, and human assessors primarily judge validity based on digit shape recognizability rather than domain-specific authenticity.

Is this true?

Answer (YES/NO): NO